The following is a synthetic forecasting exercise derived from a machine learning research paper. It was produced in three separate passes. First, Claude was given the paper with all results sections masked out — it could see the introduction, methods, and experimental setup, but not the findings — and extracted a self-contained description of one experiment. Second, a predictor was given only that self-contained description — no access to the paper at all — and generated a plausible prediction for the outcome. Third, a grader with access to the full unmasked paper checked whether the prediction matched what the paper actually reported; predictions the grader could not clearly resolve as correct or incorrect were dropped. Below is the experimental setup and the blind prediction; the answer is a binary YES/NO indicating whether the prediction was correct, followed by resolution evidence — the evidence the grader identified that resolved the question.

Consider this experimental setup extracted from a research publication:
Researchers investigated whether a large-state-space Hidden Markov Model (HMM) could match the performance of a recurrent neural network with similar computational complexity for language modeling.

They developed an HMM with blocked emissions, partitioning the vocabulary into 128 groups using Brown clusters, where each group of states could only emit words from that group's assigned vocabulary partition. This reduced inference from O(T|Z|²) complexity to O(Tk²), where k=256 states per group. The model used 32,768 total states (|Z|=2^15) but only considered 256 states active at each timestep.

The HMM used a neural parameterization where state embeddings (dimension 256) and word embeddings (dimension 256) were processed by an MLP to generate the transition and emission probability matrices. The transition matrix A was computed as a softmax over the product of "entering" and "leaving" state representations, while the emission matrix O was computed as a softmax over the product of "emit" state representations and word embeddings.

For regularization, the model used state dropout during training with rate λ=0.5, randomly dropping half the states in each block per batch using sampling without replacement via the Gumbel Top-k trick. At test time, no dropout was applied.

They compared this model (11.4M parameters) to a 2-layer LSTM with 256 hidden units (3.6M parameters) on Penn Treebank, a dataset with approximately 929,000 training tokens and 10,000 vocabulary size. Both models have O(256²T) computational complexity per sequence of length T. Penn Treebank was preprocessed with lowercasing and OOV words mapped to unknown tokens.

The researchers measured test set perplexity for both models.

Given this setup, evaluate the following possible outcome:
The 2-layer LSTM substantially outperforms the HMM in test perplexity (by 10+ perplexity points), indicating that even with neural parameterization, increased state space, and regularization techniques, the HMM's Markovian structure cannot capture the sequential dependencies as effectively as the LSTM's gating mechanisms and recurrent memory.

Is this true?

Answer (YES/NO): YES